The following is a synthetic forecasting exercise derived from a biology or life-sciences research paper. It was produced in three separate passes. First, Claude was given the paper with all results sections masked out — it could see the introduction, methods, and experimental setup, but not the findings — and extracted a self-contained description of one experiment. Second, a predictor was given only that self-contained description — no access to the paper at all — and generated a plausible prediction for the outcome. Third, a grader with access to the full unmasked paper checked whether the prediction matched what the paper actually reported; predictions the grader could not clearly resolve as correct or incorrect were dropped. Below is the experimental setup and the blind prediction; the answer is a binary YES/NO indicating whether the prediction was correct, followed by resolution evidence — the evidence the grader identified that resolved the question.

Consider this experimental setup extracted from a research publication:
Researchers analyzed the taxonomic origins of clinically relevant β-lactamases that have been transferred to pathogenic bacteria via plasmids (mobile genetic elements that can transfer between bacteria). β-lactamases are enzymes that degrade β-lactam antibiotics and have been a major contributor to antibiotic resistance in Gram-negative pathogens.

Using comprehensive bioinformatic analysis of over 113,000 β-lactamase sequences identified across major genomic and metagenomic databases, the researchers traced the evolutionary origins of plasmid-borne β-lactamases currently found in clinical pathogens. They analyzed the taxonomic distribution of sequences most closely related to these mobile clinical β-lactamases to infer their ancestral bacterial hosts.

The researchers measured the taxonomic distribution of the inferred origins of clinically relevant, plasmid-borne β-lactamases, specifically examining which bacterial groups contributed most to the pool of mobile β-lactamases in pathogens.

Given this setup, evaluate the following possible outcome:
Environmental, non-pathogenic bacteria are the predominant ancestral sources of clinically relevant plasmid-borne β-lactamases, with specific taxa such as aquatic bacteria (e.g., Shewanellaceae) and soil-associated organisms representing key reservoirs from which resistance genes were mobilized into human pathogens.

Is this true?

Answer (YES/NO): NO